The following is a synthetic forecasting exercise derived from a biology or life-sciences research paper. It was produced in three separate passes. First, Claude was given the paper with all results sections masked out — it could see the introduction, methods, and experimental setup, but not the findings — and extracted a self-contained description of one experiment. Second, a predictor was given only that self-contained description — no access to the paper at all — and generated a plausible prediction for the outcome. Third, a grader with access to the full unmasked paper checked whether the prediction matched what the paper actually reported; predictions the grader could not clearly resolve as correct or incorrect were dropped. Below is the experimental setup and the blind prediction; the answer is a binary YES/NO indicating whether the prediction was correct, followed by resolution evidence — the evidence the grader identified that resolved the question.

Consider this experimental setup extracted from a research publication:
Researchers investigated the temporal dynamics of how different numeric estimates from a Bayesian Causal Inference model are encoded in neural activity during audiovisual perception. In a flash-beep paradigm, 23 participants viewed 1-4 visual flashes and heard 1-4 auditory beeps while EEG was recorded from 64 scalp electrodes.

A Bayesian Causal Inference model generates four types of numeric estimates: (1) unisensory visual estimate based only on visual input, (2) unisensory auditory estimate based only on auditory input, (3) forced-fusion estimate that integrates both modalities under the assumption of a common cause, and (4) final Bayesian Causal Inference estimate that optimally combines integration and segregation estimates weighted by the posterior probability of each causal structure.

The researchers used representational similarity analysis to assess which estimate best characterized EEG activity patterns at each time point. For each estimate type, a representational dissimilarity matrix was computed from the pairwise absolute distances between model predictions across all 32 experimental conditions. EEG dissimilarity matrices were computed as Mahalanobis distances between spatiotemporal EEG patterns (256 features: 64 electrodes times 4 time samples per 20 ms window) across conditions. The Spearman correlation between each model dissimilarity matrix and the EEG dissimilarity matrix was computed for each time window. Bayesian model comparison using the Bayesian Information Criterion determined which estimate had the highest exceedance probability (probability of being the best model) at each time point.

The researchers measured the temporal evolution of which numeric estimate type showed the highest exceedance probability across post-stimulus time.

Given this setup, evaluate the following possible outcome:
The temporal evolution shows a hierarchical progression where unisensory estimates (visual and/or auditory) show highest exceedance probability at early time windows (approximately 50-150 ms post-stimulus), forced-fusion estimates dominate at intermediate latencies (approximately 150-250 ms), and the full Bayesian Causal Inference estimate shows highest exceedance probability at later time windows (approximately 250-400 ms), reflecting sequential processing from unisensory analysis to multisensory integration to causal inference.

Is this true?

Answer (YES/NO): NO